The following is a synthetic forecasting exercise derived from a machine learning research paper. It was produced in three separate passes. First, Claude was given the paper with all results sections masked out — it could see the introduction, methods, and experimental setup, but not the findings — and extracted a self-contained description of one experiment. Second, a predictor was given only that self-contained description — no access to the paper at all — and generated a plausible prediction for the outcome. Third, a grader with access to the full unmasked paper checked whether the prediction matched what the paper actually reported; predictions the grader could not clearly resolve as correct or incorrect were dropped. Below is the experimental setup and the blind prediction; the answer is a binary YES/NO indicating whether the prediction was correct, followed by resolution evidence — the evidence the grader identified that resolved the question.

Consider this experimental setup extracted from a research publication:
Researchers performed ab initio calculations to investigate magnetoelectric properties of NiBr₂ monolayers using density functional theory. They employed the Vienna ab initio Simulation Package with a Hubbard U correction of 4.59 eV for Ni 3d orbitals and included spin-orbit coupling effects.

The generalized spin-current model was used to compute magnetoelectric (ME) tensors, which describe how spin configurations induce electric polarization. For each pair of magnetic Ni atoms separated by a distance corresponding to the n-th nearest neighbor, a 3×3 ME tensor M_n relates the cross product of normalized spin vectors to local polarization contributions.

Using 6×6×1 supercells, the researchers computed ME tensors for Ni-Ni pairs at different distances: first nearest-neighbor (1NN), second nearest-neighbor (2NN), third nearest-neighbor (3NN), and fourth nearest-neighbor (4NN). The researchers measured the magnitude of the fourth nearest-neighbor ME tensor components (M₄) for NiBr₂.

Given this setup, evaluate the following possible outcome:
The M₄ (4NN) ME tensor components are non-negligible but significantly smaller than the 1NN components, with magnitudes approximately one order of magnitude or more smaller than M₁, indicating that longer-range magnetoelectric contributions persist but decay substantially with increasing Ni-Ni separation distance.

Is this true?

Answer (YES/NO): NO